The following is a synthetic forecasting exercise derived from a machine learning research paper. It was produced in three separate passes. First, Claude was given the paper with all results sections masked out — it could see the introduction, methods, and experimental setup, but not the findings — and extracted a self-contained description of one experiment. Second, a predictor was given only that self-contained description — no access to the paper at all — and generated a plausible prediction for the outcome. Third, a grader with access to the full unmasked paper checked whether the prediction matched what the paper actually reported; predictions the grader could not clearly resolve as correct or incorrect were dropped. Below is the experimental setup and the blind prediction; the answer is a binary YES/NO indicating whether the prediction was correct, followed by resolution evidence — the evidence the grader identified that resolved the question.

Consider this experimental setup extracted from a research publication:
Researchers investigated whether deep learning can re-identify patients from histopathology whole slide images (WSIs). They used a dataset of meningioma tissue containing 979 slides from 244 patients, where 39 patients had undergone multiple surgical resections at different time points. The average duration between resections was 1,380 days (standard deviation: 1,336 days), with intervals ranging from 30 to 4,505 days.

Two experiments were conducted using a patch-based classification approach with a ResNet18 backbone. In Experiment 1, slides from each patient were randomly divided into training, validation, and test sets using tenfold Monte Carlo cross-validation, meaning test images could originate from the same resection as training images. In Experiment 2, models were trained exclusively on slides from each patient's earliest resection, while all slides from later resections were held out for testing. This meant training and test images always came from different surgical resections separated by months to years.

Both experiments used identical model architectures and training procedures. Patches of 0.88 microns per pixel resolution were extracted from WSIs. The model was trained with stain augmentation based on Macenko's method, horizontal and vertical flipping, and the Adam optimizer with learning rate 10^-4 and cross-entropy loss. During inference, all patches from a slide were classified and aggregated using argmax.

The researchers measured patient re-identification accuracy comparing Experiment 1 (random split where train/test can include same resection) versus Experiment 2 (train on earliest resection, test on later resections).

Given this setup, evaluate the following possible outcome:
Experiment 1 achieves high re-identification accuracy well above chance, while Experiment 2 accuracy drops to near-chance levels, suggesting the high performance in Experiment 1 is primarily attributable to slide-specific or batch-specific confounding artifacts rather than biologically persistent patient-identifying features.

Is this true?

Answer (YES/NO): NO